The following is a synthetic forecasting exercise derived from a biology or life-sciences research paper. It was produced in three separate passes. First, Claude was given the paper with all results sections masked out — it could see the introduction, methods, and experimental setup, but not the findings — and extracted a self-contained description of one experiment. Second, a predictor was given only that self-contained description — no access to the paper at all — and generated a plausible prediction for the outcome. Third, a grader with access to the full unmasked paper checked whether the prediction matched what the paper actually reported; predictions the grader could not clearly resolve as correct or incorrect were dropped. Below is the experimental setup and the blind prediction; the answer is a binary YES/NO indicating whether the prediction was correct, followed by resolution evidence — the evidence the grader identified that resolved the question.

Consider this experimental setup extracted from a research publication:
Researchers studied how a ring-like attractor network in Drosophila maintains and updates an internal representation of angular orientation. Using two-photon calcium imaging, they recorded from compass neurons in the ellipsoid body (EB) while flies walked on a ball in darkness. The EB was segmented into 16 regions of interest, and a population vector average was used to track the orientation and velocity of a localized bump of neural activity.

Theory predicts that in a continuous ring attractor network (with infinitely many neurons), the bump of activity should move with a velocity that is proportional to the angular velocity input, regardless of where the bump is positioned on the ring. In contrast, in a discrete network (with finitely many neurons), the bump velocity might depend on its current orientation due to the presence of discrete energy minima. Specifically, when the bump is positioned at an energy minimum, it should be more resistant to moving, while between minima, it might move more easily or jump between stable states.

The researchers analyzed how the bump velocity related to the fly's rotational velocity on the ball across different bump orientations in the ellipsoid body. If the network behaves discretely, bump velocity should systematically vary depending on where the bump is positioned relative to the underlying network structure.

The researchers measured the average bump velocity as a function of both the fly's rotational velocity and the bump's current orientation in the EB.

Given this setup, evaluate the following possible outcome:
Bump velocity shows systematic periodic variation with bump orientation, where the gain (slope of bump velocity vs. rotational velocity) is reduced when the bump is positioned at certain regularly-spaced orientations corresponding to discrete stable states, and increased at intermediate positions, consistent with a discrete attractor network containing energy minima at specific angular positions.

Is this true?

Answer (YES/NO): NO